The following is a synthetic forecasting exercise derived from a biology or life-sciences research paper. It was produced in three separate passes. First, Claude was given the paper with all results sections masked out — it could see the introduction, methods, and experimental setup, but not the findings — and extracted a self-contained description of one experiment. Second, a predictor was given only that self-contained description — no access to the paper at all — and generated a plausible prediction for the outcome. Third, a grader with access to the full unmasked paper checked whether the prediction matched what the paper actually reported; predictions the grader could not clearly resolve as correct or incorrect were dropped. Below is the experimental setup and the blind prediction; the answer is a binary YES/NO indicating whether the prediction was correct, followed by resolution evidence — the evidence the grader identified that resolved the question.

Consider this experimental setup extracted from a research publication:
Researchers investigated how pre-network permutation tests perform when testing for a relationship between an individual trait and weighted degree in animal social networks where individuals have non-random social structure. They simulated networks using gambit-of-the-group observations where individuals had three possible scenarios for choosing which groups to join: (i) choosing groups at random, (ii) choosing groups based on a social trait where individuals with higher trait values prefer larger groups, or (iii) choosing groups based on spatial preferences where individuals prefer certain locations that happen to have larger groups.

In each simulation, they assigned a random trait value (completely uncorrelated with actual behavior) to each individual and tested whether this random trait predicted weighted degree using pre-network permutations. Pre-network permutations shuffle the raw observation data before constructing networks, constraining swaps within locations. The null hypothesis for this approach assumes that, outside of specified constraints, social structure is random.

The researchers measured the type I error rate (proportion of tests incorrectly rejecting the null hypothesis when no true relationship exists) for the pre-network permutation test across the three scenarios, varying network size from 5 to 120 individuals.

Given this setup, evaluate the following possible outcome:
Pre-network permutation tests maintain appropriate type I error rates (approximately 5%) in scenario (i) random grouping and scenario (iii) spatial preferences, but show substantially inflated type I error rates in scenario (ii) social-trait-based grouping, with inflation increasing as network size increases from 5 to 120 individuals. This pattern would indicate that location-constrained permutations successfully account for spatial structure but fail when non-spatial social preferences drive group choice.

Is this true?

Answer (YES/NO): NO